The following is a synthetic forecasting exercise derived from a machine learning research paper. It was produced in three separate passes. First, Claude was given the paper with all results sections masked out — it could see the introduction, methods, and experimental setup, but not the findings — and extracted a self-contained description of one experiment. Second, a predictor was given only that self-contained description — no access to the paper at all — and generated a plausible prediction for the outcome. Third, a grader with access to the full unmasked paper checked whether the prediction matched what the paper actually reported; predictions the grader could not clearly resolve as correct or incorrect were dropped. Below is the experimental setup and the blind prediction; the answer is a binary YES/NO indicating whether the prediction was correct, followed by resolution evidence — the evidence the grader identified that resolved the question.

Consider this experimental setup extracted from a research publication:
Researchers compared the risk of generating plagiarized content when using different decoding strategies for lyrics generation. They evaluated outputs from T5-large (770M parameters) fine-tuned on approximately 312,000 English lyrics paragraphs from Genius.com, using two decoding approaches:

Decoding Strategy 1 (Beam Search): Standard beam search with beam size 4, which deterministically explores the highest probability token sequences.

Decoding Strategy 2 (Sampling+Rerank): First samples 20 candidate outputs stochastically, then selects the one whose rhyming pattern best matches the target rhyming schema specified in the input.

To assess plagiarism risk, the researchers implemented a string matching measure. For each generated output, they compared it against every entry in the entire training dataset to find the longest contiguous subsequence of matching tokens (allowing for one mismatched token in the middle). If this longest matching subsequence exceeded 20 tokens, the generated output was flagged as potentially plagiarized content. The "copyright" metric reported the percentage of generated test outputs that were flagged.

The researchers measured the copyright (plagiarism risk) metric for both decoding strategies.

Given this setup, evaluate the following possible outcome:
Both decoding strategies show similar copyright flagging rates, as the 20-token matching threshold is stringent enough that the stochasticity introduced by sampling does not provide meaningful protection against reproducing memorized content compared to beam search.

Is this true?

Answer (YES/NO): NO